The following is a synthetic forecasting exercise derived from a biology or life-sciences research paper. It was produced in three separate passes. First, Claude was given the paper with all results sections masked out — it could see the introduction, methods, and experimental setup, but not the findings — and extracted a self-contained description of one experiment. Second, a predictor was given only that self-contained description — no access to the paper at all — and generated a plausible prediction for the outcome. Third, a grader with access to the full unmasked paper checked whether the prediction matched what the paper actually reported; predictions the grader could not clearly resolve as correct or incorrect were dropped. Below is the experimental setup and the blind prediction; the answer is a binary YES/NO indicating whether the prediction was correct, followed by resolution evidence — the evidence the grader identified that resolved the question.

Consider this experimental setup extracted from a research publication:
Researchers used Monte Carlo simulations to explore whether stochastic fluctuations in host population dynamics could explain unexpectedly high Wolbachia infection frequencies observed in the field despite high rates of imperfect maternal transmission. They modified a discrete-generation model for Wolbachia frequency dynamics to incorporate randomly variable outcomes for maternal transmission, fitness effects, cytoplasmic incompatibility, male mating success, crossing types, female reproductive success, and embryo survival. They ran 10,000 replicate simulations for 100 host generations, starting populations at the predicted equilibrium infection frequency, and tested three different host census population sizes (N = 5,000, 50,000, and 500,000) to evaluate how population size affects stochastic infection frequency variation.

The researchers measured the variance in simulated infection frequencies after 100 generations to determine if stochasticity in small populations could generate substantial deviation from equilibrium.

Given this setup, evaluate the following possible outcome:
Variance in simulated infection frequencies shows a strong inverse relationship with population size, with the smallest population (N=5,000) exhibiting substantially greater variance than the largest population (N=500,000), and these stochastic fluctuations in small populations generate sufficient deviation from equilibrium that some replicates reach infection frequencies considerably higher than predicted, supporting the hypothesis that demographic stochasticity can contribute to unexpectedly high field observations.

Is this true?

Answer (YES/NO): NO